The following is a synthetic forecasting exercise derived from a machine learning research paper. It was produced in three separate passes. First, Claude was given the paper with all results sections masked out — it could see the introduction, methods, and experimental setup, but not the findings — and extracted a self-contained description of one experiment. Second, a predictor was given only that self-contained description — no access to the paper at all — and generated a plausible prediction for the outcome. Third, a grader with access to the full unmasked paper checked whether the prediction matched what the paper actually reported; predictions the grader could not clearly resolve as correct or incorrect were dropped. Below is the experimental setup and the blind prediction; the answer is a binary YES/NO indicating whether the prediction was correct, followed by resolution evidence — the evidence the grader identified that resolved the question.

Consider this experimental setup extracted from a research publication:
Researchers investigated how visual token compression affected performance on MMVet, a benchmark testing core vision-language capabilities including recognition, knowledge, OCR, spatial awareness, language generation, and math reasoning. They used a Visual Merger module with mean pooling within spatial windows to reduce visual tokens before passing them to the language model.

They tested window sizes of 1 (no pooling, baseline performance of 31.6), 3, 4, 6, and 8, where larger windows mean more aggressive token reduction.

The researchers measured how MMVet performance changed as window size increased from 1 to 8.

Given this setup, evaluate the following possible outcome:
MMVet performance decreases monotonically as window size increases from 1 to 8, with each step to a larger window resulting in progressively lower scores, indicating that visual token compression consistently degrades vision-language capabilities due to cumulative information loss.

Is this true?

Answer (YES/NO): NO